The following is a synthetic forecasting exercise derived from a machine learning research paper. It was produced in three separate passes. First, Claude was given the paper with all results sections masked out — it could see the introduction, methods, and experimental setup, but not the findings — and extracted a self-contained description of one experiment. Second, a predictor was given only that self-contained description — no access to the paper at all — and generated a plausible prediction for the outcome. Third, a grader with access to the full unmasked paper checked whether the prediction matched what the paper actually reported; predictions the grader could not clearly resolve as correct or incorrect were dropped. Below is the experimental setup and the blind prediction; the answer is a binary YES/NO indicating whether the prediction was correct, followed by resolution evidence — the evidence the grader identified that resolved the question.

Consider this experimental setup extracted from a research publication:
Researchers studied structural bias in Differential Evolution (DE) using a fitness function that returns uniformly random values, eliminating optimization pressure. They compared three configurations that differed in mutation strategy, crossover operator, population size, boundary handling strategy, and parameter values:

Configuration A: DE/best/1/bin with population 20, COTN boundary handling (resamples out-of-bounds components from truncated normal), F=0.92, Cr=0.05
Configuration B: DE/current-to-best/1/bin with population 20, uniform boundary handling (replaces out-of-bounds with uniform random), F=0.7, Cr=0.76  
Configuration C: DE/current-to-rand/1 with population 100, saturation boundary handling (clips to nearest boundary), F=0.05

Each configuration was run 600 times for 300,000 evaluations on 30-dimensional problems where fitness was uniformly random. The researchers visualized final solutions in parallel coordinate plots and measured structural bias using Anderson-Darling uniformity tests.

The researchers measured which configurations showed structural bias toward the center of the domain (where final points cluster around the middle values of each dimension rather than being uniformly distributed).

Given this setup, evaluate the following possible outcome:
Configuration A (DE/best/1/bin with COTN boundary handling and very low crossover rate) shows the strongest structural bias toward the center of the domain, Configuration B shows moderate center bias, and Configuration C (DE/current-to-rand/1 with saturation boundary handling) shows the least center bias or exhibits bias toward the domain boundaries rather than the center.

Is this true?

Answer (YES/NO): NO